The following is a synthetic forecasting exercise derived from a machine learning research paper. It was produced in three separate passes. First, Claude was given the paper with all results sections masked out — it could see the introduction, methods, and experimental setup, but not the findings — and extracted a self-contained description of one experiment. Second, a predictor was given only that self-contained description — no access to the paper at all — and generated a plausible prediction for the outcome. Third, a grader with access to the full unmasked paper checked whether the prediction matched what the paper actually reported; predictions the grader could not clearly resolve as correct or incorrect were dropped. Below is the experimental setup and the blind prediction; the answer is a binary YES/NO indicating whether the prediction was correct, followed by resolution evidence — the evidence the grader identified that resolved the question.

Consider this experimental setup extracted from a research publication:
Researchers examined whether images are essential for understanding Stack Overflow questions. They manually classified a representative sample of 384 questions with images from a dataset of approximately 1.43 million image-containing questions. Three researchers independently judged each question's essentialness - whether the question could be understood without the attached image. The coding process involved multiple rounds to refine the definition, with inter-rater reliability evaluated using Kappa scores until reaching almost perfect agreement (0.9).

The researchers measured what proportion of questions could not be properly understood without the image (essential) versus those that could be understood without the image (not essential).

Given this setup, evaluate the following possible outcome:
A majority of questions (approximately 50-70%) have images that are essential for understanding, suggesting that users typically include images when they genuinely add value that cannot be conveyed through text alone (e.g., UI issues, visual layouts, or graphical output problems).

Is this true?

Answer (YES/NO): YES